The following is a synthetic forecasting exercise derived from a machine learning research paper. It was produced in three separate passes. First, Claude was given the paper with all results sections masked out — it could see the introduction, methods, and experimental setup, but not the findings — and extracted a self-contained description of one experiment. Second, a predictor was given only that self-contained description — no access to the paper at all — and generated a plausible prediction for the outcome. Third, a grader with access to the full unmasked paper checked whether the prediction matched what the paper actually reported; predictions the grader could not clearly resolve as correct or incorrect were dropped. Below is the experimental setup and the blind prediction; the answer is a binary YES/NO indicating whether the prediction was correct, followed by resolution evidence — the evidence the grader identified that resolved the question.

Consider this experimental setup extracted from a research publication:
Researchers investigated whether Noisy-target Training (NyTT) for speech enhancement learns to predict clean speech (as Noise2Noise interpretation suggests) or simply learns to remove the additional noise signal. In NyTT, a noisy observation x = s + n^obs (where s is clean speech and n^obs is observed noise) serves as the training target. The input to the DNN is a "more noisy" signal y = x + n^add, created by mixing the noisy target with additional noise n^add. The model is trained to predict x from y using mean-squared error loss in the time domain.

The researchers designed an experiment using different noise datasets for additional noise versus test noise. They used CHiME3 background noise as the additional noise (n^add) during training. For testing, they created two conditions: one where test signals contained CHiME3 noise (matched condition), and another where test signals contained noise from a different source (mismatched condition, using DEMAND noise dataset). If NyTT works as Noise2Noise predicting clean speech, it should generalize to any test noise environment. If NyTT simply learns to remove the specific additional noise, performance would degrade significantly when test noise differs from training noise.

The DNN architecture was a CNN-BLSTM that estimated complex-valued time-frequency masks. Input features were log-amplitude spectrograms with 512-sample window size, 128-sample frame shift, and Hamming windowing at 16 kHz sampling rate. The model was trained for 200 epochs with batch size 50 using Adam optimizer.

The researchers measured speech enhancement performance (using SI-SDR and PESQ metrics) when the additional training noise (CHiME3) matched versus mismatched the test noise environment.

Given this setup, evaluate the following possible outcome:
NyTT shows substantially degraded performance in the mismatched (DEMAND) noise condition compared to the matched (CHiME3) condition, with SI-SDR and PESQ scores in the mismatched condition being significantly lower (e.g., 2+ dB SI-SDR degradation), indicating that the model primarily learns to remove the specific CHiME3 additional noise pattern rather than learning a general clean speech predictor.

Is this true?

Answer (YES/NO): YES